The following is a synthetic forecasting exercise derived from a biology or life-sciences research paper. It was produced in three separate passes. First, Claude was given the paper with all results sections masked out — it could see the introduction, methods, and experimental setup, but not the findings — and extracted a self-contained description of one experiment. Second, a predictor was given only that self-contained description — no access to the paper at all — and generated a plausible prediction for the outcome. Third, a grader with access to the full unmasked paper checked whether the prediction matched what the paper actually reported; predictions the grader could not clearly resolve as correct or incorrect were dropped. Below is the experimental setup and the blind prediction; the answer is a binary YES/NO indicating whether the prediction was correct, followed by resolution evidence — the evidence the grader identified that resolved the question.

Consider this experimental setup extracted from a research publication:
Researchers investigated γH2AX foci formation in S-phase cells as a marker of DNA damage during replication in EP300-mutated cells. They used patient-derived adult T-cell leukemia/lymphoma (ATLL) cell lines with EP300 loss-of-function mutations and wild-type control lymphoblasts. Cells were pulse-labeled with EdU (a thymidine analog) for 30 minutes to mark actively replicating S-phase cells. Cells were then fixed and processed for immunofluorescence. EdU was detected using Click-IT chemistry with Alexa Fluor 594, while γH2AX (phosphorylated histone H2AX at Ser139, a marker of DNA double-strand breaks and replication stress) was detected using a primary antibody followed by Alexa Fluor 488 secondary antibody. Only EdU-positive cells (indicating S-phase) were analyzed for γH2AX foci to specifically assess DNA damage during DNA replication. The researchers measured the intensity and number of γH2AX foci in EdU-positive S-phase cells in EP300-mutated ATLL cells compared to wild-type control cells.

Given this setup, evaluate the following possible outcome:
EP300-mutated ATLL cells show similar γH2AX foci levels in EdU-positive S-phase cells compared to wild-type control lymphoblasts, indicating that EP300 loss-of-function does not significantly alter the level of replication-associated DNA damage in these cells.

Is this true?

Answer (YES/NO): NO